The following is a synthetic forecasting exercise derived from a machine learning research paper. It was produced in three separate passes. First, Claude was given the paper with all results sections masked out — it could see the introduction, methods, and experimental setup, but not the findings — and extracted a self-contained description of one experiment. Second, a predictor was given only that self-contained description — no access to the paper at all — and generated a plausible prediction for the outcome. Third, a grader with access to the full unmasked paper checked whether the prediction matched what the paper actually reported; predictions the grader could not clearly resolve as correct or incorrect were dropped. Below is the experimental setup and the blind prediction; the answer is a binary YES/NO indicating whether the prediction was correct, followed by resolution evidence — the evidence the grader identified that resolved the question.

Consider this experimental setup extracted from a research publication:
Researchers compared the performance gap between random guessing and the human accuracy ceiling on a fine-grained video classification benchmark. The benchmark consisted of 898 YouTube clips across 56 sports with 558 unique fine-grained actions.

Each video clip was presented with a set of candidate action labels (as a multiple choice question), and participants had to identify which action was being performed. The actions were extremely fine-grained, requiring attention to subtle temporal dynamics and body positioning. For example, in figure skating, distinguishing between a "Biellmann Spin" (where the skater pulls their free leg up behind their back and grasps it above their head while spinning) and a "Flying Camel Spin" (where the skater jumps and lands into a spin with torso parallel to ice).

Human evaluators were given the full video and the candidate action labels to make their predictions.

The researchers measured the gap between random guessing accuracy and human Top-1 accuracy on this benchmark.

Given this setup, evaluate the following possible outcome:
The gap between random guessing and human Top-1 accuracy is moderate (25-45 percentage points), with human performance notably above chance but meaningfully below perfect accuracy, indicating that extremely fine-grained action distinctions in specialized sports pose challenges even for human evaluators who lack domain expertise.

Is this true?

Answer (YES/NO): YES